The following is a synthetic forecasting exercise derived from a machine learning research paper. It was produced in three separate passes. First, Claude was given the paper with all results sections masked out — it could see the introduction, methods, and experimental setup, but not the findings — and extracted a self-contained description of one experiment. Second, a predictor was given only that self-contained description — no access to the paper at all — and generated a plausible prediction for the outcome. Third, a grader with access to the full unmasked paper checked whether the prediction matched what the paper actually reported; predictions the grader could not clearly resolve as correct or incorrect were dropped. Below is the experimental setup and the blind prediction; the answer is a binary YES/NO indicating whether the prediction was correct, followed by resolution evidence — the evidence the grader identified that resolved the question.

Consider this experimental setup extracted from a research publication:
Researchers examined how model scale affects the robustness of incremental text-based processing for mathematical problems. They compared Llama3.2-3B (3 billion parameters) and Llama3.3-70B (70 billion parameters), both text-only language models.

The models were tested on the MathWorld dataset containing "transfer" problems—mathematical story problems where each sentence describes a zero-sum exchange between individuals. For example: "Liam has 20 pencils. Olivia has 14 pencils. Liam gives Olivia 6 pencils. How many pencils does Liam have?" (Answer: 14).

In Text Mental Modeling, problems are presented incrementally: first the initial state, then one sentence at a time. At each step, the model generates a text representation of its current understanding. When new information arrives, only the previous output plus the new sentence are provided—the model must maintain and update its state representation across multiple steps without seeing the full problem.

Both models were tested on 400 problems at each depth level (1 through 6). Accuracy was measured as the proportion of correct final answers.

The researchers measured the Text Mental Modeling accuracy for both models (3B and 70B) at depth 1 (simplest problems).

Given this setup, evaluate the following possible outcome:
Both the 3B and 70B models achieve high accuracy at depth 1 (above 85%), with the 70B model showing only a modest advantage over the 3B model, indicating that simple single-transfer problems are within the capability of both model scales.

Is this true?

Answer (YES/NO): NO